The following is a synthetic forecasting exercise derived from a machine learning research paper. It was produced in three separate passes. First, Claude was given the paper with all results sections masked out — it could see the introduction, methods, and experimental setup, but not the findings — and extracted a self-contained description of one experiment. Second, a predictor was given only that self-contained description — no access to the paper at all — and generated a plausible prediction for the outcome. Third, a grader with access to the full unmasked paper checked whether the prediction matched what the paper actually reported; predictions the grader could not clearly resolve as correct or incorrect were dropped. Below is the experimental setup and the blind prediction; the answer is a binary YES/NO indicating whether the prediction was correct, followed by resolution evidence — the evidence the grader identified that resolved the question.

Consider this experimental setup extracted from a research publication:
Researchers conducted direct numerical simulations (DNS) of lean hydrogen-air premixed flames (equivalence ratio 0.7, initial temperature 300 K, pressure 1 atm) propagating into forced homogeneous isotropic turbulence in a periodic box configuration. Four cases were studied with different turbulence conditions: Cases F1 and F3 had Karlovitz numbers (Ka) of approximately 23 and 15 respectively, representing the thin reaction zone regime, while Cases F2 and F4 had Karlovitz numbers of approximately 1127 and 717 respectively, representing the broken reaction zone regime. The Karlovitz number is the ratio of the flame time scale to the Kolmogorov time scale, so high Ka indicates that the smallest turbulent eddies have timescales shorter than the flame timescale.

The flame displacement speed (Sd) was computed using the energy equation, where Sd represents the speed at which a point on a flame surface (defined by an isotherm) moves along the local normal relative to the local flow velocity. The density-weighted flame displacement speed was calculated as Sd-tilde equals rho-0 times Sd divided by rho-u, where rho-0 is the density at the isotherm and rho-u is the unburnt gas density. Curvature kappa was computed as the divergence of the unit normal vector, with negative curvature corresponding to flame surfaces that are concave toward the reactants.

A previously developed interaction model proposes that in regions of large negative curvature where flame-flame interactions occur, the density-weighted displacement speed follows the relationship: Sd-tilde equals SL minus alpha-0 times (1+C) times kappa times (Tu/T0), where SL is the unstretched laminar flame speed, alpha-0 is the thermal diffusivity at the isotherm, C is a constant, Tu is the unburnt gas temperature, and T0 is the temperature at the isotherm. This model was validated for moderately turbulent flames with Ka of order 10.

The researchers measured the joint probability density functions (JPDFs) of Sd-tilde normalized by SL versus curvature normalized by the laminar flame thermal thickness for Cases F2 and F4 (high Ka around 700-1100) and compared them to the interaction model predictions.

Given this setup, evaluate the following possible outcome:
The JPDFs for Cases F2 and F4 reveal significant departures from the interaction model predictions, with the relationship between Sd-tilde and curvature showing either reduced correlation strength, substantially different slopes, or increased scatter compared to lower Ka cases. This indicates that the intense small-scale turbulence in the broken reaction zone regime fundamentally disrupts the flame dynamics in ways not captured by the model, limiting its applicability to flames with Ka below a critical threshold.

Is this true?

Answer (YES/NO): NO